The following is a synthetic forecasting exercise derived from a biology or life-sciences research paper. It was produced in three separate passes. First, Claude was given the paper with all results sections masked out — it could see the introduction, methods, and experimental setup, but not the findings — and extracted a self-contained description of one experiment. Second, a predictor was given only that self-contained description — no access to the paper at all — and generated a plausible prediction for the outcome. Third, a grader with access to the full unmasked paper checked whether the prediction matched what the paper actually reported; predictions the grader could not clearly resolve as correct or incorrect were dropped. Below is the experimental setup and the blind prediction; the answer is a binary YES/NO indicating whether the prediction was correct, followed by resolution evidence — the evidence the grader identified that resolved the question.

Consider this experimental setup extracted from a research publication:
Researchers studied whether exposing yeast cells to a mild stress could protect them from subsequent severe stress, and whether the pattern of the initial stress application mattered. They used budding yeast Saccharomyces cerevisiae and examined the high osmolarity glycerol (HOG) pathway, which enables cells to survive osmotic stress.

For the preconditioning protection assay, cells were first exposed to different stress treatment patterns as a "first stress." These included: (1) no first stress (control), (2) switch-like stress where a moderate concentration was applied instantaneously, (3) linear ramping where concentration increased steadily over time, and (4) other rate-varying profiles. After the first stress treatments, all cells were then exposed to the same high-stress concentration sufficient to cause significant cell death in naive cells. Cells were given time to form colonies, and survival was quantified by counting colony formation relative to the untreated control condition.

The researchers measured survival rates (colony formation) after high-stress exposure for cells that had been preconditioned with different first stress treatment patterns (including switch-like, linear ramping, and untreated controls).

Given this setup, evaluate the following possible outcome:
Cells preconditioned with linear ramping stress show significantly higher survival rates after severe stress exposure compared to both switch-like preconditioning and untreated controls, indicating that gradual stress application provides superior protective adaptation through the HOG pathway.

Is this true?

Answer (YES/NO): NO